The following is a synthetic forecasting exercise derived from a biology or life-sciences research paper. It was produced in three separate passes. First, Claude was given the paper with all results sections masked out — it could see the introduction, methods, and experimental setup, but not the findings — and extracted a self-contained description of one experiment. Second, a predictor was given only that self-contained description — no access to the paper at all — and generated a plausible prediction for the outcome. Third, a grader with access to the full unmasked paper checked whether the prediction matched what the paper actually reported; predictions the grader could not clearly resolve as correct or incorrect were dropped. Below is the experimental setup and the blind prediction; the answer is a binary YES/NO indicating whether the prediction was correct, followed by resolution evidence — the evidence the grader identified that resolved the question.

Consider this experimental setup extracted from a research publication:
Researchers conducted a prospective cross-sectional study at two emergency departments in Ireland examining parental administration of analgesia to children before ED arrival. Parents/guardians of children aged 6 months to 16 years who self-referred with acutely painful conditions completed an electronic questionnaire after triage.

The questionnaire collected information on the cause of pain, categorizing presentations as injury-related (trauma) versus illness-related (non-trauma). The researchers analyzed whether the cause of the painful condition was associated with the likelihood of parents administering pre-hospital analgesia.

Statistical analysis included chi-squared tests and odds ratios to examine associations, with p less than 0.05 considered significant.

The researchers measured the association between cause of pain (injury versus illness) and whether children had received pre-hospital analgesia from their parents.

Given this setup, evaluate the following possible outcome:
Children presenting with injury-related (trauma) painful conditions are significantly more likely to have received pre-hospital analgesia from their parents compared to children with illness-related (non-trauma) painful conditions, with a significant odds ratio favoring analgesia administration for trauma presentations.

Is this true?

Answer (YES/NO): NO